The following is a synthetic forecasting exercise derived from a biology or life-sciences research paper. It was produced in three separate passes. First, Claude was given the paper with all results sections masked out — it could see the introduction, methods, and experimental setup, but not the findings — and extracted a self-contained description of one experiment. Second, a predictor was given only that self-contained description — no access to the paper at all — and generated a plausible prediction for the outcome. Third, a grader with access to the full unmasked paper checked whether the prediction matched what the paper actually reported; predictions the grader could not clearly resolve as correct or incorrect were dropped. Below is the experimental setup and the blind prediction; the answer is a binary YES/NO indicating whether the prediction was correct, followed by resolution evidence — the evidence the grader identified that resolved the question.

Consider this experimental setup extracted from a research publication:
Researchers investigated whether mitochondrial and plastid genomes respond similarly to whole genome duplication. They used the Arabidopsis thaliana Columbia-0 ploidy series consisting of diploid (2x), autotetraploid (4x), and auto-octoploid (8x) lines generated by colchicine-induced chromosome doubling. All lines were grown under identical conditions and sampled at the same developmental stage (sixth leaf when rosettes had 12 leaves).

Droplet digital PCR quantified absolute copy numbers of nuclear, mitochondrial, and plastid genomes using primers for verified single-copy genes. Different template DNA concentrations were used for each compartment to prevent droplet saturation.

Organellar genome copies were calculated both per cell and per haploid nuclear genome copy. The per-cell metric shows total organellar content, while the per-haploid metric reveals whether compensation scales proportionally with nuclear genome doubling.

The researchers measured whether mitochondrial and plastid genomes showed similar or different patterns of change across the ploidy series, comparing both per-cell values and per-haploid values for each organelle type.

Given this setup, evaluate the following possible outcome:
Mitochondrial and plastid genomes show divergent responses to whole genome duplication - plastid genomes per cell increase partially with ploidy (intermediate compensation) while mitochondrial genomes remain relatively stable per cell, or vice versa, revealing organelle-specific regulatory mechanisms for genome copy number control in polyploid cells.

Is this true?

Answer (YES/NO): NO